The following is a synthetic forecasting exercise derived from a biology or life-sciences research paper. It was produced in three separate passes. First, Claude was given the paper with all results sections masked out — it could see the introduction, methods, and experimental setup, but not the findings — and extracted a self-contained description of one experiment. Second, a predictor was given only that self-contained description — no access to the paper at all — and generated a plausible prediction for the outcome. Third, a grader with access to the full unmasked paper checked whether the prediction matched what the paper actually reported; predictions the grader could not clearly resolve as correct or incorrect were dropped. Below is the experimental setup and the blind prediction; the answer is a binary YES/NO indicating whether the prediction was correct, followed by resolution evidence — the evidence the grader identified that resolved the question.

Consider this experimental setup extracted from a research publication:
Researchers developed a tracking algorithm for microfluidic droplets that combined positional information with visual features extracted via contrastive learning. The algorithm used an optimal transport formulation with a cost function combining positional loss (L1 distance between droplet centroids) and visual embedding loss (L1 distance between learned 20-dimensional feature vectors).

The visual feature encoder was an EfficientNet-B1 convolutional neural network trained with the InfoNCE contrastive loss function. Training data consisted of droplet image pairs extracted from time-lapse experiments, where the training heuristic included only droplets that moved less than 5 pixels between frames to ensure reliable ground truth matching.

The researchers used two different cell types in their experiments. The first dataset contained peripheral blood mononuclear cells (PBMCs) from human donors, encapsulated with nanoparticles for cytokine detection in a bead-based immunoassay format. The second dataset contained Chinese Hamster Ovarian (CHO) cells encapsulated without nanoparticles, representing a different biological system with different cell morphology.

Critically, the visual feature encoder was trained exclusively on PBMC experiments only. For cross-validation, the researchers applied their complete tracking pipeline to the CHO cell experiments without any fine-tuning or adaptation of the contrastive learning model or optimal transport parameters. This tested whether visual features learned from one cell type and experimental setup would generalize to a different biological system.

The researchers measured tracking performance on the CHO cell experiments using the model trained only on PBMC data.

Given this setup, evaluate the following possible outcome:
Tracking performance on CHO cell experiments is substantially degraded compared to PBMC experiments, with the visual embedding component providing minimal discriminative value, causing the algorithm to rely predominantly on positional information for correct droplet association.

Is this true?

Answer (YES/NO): NO